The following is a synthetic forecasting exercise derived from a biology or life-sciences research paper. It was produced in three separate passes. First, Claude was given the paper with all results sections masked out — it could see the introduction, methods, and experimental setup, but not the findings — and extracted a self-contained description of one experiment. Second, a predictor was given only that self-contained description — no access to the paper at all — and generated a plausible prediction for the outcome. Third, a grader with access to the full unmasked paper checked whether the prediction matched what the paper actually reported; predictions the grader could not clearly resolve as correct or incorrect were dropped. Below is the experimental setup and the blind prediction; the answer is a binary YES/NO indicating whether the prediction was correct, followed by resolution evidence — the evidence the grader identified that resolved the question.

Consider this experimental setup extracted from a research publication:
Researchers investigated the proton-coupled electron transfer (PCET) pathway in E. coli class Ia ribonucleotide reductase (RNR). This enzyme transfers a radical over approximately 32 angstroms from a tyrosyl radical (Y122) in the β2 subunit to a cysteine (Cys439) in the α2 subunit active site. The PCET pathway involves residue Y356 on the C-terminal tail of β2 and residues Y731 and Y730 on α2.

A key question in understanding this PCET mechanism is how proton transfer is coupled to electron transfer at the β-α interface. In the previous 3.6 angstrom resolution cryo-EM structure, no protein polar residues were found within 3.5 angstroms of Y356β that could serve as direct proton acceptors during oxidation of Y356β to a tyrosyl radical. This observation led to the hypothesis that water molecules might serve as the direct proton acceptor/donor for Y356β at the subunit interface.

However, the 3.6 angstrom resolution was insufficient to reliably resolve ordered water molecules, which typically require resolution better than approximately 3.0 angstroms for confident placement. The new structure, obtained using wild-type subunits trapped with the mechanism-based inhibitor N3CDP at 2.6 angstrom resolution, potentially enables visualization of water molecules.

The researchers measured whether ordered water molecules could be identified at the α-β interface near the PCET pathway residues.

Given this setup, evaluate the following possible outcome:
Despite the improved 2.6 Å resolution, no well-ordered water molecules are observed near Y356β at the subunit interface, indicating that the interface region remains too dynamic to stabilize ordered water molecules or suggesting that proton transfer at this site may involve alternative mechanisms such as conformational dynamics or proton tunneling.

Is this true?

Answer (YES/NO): NO